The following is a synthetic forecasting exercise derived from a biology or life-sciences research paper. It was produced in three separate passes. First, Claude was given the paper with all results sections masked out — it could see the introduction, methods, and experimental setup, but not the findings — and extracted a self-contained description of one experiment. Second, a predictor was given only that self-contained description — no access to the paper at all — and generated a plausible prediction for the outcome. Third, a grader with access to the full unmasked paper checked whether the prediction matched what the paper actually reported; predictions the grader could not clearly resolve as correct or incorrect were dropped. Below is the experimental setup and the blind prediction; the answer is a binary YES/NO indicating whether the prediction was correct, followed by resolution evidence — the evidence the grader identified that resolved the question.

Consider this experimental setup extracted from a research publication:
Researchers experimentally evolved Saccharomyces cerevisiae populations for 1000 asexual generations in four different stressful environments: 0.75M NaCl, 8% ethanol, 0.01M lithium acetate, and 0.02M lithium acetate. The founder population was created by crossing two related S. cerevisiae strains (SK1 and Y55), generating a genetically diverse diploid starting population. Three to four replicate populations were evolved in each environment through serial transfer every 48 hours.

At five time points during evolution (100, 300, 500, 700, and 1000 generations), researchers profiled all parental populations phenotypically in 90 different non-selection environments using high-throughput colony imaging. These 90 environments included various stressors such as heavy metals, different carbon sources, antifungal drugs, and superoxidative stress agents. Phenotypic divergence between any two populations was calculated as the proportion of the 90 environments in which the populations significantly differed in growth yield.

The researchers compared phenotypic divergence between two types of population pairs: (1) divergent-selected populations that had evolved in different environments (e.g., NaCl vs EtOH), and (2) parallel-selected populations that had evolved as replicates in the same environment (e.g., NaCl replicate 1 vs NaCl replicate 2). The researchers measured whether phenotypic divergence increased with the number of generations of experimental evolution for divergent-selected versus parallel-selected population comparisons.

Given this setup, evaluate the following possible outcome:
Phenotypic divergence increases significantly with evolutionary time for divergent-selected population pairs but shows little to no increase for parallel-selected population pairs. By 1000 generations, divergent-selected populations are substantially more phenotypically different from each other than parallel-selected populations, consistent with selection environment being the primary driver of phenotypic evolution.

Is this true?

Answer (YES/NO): YES